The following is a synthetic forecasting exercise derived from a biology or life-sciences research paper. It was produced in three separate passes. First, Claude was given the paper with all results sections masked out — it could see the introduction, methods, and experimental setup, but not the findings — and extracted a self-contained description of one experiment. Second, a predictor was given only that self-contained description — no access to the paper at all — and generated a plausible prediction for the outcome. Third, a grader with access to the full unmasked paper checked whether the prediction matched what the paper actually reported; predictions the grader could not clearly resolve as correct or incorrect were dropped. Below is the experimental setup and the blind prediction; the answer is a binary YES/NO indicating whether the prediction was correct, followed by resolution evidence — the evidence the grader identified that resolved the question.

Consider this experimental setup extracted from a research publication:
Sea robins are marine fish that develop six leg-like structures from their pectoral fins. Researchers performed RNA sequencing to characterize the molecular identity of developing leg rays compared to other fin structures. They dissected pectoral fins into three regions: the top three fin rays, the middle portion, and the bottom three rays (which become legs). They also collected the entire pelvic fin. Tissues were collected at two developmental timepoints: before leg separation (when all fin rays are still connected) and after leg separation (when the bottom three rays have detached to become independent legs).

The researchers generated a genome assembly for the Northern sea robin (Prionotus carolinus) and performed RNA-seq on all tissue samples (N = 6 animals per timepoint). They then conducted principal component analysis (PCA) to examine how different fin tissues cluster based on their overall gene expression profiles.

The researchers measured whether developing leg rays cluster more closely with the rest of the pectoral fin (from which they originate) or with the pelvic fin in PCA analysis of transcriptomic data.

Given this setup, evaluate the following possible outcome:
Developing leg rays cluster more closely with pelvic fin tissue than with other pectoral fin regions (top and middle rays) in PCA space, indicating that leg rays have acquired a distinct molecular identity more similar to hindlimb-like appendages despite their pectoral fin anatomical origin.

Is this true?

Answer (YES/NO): YES